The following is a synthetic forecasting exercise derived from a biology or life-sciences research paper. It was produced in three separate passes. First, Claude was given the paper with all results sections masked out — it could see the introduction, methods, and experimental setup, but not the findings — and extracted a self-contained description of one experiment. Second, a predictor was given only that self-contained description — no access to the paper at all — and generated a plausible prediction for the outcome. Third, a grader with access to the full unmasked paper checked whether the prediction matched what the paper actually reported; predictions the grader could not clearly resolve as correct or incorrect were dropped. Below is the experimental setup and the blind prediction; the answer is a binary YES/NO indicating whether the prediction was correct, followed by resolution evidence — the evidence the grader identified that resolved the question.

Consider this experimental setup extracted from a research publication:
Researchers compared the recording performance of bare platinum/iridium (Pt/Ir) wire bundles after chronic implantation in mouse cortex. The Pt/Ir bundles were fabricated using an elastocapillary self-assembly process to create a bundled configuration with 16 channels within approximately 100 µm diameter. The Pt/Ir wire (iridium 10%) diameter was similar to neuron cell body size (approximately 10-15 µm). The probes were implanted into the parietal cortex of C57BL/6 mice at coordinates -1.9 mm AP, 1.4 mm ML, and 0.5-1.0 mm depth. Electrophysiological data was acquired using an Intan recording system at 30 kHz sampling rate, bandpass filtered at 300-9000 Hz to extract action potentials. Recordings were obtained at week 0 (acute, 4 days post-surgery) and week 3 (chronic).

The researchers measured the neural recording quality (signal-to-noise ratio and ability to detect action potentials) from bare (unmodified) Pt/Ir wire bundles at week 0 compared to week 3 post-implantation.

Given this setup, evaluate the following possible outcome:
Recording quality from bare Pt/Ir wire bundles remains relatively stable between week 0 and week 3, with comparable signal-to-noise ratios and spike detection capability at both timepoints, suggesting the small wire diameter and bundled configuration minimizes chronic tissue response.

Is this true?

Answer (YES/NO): NO